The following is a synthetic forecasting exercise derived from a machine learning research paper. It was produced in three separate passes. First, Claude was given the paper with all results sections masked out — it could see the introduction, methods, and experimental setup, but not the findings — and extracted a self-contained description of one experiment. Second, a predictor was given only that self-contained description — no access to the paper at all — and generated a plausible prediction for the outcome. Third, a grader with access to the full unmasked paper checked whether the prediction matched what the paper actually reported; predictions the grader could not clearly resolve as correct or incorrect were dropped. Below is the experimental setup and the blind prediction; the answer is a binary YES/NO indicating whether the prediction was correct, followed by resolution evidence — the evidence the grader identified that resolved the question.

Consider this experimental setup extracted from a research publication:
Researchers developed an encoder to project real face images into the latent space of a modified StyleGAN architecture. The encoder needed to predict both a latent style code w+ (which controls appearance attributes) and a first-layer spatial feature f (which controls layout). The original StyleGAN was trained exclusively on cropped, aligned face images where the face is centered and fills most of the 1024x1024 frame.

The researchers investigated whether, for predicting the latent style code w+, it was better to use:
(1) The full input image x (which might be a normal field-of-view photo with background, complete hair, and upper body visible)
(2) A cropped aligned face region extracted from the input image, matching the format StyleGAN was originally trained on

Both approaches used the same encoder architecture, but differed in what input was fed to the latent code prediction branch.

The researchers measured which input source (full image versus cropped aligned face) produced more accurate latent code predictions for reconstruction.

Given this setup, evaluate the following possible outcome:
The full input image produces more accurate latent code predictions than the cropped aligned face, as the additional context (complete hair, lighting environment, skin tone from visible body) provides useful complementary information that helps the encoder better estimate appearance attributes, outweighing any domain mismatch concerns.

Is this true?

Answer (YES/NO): NO